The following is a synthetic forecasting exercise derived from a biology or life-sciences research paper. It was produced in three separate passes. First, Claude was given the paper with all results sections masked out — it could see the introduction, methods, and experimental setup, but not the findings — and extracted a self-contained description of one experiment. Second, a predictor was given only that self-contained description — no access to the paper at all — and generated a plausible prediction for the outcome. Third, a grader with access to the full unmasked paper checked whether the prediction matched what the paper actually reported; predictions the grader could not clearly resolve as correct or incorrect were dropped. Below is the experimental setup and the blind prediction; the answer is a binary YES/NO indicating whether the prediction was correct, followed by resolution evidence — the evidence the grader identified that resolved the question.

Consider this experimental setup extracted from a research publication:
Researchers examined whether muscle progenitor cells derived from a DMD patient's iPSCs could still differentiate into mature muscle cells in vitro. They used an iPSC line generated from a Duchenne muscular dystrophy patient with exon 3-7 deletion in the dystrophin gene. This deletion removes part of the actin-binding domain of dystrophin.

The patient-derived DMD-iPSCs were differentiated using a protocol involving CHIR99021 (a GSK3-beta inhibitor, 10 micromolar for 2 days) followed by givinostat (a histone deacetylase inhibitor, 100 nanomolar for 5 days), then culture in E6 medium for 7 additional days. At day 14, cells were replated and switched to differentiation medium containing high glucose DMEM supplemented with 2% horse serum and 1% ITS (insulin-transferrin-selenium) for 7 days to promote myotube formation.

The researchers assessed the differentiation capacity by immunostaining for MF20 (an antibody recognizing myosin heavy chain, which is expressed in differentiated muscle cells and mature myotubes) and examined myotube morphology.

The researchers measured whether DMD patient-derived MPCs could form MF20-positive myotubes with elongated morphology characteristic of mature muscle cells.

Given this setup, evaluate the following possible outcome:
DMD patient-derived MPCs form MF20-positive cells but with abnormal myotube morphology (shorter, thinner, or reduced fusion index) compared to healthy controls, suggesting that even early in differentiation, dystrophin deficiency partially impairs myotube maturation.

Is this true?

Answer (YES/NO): NO